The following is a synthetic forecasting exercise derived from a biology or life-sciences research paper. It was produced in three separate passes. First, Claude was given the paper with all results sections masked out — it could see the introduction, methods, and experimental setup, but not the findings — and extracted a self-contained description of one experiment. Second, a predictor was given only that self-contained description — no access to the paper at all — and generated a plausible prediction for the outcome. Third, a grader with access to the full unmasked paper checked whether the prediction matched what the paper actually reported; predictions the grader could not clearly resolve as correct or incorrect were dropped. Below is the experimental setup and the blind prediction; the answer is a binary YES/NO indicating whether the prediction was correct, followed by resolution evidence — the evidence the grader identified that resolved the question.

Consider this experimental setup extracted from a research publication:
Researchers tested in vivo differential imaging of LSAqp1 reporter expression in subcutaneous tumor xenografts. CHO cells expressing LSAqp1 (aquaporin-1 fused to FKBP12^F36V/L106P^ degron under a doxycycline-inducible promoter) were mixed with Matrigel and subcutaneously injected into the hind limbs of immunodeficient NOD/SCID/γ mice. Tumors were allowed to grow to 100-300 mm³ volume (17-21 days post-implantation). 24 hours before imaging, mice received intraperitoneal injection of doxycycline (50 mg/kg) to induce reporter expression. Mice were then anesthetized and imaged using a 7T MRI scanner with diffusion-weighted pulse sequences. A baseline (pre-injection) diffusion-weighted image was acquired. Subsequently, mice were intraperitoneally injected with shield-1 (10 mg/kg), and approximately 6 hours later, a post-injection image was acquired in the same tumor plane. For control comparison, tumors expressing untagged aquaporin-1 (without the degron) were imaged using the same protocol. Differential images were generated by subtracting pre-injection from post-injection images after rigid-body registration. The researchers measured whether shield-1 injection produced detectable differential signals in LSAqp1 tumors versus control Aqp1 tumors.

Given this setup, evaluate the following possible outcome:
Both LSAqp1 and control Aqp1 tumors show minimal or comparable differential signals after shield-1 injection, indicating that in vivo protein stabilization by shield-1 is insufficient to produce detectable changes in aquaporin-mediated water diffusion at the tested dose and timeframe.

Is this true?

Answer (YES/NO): NO